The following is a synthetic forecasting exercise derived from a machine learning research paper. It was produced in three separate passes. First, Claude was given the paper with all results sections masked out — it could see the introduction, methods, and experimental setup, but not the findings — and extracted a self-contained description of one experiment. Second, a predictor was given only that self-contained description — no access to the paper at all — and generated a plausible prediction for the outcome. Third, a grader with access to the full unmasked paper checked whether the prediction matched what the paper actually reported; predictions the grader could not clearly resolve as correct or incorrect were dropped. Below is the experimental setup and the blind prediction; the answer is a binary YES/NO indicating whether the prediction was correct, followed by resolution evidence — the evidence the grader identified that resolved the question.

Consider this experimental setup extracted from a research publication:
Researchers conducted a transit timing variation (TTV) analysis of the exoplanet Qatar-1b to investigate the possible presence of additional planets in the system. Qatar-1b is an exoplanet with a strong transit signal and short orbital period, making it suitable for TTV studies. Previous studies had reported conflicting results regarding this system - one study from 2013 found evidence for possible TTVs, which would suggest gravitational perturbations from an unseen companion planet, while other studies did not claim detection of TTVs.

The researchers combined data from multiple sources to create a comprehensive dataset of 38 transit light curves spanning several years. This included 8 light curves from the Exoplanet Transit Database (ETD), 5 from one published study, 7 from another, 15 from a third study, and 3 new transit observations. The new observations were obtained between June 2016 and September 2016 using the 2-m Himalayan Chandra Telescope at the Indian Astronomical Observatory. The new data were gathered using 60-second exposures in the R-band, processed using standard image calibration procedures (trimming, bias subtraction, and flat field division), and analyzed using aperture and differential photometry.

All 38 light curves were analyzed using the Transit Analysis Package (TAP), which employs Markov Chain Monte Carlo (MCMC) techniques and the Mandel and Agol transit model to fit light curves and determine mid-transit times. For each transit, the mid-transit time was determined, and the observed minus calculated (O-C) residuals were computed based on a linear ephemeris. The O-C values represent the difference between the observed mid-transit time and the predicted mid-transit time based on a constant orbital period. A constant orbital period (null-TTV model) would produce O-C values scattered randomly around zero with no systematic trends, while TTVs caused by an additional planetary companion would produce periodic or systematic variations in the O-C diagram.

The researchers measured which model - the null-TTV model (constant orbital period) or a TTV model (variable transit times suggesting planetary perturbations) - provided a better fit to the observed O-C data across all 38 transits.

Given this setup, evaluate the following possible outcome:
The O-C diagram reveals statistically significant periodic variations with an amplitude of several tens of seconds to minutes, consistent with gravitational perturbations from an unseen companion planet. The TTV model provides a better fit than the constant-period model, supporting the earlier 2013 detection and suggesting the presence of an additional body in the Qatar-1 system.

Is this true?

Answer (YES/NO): NO